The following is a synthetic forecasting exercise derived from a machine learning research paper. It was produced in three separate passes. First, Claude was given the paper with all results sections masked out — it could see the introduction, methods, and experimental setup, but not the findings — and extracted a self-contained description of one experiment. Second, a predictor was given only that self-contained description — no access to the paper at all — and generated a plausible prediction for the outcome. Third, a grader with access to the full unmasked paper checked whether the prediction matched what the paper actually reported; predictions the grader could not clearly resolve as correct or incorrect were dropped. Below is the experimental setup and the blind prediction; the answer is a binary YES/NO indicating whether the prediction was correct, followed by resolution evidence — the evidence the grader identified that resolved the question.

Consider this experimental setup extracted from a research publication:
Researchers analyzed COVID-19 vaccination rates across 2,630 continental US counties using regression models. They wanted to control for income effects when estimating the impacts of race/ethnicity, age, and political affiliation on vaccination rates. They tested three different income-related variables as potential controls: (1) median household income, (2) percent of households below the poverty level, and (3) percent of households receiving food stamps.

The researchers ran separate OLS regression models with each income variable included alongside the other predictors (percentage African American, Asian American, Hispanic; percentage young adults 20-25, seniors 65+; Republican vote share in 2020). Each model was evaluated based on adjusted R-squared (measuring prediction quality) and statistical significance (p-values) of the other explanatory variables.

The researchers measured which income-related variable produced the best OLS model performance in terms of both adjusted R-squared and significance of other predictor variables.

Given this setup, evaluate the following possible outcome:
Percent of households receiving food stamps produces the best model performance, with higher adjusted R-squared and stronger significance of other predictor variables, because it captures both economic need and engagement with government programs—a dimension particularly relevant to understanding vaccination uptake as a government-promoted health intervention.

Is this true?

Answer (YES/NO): NO